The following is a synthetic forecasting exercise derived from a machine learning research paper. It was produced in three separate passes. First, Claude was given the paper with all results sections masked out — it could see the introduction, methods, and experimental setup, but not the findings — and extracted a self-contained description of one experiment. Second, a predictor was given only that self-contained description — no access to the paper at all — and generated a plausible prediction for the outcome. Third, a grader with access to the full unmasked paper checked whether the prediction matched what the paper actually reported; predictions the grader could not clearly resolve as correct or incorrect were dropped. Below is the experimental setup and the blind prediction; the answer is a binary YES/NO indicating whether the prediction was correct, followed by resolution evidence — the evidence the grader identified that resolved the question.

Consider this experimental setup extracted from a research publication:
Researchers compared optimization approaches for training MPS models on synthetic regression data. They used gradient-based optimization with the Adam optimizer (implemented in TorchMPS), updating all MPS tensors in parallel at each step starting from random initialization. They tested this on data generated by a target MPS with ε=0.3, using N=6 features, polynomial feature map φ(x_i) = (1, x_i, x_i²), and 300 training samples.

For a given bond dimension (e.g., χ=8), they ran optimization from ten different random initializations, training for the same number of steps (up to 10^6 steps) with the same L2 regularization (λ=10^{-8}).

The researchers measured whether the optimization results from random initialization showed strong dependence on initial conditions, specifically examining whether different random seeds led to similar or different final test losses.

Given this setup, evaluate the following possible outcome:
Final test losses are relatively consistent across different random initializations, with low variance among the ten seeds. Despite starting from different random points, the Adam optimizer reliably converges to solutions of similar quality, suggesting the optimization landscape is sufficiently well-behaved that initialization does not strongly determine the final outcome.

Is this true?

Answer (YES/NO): NO